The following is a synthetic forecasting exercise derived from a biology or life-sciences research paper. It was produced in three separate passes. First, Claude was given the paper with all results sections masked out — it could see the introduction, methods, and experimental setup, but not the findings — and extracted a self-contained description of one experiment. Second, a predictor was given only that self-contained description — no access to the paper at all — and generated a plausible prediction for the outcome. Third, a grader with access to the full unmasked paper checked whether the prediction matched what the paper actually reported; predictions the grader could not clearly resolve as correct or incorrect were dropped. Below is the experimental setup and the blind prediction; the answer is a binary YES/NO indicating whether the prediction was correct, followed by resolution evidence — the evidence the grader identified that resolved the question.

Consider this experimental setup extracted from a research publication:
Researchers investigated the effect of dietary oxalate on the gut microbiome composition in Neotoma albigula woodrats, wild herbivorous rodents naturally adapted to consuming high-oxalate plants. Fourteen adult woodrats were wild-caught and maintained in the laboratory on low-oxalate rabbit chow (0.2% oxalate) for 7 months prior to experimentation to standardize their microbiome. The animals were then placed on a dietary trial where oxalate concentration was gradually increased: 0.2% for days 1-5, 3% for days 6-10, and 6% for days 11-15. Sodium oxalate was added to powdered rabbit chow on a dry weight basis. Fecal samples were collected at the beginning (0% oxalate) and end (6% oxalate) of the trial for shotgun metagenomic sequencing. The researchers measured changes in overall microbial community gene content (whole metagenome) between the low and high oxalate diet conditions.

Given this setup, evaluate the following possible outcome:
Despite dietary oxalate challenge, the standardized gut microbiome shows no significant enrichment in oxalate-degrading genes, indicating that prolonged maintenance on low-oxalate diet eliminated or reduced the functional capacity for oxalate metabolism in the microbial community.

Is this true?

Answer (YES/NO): NO